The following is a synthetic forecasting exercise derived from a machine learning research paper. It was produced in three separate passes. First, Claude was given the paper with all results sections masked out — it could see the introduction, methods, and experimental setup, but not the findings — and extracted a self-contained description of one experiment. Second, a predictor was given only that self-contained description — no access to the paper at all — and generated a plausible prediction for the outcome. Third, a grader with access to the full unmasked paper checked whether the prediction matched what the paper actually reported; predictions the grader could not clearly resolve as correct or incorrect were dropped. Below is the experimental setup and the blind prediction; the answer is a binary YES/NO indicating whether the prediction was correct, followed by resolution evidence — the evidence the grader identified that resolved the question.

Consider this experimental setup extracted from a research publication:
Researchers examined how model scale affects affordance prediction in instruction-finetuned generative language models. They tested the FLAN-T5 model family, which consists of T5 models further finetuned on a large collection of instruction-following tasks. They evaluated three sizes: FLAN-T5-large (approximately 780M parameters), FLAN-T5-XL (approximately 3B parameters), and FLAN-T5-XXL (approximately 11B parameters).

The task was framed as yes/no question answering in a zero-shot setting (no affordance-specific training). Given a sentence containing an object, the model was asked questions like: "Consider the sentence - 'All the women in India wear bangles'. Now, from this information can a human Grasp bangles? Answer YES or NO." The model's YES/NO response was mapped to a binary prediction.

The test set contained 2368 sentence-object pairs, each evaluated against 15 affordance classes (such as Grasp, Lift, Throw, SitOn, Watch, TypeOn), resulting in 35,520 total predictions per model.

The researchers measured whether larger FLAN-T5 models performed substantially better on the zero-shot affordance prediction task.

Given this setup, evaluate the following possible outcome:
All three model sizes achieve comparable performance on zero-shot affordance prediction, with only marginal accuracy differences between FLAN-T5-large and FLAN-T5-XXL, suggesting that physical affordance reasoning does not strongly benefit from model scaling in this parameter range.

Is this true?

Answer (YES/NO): NO